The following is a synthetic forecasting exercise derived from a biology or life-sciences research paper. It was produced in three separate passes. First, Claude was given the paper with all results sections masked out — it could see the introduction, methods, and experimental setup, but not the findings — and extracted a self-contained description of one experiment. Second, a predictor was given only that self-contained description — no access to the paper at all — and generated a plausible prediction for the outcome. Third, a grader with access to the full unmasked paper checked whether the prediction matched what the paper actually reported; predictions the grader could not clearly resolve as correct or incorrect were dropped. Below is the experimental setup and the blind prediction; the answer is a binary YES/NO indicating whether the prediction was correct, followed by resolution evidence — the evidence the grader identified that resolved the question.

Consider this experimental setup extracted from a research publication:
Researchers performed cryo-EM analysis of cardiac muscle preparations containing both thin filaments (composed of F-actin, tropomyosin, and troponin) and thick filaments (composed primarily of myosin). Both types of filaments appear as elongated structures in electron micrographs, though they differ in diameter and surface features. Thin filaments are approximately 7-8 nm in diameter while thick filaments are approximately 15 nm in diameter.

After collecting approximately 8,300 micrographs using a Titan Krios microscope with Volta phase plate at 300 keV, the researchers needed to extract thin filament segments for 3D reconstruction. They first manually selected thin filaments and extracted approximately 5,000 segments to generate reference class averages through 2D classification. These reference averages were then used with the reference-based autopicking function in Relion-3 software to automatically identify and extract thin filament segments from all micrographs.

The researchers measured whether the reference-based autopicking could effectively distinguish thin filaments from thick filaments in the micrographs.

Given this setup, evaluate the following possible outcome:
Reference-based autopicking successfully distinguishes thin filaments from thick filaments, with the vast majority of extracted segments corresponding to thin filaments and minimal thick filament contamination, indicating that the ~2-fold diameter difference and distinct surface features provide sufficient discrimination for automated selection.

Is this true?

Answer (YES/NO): NO